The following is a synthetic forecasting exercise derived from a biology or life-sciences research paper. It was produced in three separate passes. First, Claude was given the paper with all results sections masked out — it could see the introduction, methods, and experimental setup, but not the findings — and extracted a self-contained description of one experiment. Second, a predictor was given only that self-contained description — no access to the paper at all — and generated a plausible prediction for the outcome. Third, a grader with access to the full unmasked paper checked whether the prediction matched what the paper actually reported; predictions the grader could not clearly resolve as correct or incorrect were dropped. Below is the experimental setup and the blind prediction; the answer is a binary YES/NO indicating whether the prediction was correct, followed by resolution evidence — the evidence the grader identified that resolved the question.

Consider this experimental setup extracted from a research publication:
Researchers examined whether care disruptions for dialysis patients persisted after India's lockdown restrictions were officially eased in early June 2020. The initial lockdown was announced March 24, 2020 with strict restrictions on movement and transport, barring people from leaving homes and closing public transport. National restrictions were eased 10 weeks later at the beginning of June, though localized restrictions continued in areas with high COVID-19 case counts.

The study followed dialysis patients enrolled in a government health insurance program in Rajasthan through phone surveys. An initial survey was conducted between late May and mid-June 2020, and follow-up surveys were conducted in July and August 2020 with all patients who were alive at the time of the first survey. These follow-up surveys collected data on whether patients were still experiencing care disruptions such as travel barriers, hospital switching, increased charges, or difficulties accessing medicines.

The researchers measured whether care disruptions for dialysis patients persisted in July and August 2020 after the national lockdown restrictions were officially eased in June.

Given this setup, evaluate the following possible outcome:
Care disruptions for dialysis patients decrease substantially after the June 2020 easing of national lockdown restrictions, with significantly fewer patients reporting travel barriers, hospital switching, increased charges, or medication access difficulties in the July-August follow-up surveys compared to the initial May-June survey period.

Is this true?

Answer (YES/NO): NO